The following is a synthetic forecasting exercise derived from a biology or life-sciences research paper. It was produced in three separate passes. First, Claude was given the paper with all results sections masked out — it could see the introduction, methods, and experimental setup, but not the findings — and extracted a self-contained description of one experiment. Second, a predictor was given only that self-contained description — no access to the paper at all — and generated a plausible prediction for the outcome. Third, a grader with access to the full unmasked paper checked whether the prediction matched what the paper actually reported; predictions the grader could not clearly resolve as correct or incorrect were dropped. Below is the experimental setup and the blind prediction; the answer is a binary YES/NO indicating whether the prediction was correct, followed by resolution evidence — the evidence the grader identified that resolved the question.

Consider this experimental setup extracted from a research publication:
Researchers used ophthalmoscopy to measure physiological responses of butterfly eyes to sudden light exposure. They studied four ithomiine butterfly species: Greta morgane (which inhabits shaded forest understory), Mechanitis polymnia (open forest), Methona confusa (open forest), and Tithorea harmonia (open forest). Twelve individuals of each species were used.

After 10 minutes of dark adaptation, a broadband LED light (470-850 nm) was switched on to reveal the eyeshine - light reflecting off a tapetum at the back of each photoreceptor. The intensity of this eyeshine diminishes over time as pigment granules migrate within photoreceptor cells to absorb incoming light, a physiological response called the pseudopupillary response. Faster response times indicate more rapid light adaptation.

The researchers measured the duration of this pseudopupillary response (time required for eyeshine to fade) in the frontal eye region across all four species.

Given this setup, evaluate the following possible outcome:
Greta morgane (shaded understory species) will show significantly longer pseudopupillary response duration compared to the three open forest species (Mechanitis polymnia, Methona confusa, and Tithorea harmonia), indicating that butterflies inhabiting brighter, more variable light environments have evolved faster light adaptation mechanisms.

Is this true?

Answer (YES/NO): NO